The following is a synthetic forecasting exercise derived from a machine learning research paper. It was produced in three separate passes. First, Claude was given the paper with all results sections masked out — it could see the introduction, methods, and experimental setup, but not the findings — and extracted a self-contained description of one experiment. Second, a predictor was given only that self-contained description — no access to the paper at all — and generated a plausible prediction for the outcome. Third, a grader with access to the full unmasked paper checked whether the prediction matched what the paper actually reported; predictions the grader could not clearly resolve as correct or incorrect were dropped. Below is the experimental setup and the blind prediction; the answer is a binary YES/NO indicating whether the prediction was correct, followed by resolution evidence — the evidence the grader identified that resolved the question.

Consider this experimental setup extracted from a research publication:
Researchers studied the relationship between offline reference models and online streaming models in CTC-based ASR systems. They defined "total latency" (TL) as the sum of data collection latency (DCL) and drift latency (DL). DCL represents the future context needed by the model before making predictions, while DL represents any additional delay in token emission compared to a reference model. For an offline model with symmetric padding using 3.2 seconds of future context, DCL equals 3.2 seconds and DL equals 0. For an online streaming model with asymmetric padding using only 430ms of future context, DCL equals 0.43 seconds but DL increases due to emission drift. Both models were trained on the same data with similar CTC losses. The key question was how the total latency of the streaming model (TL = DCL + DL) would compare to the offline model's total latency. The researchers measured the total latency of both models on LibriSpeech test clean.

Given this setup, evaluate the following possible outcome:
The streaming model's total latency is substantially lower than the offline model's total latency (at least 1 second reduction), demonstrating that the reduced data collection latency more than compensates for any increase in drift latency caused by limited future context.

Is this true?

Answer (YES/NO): YES